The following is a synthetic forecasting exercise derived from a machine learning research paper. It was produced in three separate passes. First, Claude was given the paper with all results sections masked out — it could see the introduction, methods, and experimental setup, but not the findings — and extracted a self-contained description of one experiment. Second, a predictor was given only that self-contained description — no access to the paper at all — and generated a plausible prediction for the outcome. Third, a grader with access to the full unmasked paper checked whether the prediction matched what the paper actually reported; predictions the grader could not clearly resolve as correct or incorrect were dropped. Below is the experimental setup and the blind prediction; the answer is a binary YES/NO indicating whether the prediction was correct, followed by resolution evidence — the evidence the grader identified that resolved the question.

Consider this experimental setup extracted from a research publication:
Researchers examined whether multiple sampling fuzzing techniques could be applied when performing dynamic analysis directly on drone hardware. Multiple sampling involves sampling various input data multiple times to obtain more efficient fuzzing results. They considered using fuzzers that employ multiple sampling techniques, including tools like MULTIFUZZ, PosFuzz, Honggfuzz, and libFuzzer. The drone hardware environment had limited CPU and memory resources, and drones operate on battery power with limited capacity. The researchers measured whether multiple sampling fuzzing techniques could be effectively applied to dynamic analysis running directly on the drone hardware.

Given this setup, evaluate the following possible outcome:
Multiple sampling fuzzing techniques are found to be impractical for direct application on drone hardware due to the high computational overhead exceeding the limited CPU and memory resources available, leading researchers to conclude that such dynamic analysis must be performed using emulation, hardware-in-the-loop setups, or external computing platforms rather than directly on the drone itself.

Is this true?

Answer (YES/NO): YES